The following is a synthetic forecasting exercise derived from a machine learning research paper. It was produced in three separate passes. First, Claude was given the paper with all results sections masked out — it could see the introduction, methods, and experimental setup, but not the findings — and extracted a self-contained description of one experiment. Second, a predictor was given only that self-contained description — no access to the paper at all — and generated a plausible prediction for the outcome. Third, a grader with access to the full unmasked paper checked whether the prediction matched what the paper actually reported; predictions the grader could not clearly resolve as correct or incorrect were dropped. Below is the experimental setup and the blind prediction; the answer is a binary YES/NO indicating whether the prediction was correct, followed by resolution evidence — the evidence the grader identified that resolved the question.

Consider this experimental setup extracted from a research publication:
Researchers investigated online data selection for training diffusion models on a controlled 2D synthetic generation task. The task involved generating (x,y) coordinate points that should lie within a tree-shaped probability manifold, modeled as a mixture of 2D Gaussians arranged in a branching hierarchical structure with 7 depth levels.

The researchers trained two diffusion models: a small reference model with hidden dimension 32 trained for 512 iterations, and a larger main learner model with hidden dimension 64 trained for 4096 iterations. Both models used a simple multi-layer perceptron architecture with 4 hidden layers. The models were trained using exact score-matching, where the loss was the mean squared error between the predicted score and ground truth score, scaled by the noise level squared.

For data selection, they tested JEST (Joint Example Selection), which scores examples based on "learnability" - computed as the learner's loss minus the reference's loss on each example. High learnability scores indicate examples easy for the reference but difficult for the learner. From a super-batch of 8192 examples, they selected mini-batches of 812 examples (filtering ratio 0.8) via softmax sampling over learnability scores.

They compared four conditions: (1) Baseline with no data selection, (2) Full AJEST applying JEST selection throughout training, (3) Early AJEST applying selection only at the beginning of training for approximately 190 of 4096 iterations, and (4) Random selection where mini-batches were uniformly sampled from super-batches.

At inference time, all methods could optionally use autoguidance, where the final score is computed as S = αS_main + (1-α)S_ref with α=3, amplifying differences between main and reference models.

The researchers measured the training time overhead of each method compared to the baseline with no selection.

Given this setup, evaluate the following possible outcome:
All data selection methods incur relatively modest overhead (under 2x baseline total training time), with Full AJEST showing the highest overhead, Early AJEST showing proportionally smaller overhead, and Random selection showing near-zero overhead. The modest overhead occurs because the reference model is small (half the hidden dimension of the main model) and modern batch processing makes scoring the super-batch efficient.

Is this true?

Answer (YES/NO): YES